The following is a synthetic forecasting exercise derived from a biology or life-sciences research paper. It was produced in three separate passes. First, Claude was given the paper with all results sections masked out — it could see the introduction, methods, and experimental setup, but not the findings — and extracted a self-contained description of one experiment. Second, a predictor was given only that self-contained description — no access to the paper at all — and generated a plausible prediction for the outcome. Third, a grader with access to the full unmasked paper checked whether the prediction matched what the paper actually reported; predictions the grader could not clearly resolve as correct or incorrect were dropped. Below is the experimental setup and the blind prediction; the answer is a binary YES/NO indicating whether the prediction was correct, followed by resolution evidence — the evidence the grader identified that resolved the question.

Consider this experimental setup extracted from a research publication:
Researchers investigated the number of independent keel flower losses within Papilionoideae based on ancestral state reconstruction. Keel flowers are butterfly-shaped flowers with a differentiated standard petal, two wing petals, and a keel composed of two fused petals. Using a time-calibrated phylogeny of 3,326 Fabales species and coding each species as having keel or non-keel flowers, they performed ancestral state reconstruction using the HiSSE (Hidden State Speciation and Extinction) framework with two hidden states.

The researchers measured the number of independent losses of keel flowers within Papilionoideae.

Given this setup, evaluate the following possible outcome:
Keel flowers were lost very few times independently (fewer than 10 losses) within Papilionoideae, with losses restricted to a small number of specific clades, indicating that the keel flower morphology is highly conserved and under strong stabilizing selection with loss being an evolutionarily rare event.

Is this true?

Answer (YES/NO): NO